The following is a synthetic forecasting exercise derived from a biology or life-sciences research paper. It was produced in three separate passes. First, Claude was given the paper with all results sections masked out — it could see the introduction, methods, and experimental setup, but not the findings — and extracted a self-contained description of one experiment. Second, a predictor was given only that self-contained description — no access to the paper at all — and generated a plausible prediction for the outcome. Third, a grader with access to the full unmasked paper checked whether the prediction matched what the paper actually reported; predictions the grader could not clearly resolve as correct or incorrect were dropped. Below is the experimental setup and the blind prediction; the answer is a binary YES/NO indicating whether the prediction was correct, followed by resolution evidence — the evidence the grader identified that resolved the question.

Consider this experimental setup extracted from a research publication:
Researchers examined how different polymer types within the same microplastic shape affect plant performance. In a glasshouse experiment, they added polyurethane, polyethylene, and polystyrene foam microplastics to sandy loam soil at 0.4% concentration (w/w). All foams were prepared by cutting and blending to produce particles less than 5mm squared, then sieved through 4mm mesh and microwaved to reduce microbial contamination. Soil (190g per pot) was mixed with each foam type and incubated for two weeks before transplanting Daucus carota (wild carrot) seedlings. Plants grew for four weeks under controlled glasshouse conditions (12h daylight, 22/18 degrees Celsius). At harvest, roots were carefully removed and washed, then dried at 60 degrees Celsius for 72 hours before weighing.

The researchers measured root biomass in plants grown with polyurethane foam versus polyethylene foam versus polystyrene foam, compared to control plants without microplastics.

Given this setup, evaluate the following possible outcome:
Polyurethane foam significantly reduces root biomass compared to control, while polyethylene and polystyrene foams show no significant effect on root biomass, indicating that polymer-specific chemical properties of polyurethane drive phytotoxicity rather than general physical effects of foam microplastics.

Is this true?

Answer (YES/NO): NO